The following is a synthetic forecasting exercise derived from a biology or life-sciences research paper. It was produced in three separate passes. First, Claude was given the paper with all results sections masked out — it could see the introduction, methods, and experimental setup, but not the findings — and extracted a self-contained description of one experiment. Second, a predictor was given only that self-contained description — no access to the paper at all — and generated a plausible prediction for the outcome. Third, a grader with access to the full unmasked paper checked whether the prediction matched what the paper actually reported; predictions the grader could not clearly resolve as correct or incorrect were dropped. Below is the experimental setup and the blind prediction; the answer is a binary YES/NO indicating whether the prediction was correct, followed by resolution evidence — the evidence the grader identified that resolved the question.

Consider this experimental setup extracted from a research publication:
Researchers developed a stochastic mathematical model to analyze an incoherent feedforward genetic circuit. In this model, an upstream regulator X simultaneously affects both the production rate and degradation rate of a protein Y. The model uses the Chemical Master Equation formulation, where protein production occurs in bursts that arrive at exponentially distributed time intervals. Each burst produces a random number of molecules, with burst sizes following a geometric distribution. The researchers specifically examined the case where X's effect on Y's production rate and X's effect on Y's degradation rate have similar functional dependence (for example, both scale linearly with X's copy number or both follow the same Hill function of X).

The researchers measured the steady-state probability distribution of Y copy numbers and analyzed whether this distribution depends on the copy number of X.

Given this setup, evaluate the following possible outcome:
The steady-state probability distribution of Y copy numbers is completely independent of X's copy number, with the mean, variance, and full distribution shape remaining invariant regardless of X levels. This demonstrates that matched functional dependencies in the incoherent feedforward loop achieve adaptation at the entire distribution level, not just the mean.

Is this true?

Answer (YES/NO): YES